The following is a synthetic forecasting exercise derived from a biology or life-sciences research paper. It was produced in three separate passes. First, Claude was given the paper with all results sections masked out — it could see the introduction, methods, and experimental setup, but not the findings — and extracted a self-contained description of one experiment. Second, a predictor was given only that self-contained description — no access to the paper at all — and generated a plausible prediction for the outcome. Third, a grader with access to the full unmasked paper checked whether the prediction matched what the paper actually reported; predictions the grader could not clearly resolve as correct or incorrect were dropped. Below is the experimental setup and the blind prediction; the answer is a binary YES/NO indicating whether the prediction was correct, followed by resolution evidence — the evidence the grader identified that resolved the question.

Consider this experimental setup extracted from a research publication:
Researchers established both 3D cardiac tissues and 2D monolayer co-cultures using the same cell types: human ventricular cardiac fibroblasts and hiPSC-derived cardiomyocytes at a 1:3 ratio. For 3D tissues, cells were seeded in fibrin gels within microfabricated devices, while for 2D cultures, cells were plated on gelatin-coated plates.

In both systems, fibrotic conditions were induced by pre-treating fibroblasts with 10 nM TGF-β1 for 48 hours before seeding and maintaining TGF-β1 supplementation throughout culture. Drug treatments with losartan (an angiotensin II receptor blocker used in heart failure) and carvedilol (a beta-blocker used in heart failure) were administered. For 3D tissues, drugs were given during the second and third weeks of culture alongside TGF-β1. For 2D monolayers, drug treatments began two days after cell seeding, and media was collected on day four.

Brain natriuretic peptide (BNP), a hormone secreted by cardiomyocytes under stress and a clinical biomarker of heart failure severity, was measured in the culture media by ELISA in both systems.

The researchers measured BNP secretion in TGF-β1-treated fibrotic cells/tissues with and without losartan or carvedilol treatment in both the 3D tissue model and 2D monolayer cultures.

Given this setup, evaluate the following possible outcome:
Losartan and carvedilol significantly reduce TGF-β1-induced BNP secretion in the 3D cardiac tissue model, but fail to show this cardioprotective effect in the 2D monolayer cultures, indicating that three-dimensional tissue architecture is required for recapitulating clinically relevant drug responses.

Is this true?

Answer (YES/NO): YES